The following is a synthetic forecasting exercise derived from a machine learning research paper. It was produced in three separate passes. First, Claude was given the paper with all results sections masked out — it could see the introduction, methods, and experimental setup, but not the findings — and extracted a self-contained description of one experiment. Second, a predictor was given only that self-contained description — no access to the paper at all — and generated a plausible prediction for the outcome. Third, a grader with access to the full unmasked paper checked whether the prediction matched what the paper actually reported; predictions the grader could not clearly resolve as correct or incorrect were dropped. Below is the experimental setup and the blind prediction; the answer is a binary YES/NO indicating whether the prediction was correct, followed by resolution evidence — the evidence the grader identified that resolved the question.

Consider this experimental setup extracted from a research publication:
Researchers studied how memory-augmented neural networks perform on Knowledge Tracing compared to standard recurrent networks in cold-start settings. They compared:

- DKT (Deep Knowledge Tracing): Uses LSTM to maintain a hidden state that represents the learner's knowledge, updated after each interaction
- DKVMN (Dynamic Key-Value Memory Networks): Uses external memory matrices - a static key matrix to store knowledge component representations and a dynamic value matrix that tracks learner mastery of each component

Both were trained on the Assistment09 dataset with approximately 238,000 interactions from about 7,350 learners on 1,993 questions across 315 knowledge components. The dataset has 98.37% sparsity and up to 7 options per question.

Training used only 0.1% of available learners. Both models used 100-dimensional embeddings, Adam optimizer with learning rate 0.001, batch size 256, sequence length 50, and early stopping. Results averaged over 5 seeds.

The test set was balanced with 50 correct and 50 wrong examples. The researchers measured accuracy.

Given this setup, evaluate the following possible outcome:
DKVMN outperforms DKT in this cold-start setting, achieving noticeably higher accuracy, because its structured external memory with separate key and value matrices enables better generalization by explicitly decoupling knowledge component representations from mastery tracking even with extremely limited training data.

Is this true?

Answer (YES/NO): NO